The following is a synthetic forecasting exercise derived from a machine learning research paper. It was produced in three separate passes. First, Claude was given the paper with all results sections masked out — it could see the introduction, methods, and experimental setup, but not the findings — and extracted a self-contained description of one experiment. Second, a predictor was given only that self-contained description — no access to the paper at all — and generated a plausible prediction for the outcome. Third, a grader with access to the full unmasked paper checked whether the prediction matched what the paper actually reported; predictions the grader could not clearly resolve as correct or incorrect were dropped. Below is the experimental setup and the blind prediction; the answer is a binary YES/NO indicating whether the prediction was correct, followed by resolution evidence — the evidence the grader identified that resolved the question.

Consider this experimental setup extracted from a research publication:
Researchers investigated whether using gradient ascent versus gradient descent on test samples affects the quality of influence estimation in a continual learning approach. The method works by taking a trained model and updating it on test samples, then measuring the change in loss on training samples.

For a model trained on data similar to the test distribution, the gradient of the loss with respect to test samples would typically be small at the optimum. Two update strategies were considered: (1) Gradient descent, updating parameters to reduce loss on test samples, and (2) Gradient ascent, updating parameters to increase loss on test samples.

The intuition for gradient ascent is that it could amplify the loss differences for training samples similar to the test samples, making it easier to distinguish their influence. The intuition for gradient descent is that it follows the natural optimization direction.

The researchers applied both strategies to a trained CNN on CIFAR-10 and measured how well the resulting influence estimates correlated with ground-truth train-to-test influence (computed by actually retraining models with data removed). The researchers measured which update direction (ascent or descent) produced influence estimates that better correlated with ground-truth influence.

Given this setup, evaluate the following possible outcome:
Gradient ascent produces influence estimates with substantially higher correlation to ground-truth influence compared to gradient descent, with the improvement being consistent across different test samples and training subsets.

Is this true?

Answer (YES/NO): NO